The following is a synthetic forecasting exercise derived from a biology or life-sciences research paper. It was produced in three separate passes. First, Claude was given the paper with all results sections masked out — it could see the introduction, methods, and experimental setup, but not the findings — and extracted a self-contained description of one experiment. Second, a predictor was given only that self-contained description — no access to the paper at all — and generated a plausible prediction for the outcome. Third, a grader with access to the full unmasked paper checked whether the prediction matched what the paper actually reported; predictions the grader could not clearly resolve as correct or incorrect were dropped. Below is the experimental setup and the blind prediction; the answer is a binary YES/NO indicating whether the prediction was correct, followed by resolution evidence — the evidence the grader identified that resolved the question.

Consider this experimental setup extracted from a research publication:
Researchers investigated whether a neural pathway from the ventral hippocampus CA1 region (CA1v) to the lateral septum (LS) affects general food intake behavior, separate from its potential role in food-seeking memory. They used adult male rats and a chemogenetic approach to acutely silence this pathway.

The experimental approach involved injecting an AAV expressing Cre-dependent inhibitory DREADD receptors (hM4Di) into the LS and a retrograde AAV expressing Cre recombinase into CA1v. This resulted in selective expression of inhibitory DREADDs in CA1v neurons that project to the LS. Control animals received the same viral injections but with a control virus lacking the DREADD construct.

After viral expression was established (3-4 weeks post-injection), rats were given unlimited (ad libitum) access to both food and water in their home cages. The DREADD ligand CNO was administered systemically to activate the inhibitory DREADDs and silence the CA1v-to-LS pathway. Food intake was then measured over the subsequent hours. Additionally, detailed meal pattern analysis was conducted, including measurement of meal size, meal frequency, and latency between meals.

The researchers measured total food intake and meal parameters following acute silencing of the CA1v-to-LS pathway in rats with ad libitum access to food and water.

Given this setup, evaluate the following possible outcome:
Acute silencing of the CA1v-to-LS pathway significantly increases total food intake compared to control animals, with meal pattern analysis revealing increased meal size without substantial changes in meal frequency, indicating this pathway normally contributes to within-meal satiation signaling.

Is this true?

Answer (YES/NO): NO